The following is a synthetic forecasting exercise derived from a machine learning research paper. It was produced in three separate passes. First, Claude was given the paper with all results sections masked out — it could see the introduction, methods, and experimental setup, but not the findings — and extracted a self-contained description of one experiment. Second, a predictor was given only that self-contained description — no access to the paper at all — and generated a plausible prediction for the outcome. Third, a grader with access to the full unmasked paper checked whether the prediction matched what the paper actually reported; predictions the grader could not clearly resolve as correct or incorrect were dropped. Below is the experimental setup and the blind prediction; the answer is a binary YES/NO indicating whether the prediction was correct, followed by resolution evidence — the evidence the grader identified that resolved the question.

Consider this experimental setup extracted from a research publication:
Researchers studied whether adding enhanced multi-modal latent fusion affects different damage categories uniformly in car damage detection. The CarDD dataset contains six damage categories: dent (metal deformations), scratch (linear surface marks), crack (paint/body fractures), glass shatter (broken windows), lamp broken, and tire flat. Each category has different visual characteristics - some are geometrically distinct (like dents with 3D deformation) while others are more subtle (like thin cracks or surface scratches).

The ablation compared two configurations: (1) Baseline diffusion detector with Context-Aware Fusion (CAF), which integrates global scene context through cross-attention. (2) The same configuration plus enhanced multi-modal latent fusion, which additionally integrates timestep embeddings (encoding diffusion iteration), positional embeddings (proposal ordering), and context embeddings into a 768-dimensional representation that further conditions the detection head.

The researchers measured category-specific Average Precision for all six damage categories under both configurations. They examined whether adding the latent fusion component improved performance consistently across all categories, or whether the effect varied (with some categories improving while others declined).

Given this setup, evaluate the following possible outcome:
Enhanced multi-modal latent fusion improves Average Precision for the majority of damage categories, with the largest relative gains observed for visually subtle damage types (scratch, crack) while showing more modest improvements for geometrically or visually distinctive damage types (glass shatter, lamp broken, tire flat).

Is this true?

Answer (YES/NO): NO